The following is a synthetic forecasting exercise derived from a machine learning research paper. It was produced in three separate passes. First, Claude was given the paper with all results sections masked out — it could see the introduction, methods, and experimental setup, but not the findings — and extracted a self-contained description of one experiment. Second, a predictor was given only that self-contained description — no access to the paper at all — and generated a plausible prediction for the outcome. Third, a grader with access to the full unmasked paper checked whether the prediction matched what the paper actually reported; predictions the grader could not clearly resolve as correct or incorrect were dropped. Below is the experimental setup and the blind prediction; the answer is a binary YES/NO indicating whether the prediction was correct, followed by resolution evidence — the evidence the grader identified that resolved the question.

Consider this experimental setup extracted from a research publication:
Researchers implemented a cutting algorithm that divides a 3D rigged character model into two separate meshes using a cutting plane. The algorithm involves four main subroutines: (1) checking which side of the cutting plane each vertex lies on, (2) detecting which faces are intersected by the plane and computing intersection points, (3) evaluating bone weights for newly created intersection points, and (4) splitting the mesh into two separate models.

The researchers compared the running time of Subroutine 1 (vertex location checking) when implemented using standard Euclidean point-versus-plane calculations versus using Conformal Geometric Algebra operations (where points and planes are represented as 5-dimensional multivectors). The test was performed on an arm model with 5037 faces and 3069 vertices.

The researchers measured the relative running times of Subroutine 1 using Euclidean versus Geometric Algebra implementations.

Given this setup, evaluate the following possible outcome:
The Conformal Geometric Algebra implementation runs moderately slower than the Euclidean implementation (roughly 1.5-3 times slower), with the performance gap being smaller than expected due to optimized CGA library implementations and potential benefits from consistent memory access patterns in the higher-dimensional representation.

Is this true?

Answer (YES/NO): YES